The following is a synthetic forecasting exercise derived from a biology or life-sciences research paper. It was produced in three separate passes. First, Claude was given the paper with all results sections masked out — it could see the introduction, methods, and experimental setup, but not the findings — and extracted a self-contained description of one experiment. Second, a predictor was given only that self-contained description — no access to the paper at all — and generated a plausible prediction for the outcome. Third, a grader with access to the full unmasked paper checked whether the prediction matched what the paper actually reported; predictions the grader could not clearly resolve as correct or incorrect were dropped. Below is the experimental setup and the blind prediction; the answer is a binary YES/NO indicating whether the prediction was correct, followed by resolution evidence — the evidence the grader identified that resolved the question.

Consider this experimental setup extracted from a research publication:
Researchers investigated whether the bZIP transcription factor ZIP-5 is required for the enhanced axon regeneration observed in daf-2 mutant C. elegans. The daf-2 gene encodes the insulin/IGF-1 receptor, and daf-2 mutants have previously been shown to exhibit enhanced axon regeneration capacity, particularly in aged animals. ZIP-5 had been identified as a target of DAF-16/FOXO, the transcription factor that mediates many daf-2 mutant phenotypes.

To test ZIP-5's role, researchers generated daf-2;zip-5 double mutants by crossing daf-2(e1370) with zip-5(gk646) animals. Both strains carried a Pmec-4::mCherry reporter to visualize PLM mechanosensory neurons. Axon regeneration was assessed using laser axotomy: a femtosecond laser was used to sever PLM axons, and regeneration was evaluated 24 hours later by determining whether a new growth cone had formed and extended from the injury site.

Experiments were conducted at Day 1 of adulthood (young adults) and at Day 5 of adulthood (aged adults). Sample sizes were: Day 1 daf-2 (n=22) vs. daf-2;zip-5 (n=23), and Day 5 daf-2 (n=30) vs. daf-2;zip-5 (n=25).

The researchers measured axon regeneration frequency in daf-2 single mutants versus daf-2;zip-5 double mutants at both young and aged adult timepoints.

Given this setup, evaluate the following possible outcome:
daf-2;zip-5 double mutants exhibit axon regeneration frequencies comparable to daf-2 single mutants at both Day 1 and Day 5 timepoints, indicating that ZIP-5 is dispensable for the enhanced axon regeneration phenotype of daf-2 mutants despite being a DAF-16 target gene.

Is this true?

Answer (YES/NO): NO